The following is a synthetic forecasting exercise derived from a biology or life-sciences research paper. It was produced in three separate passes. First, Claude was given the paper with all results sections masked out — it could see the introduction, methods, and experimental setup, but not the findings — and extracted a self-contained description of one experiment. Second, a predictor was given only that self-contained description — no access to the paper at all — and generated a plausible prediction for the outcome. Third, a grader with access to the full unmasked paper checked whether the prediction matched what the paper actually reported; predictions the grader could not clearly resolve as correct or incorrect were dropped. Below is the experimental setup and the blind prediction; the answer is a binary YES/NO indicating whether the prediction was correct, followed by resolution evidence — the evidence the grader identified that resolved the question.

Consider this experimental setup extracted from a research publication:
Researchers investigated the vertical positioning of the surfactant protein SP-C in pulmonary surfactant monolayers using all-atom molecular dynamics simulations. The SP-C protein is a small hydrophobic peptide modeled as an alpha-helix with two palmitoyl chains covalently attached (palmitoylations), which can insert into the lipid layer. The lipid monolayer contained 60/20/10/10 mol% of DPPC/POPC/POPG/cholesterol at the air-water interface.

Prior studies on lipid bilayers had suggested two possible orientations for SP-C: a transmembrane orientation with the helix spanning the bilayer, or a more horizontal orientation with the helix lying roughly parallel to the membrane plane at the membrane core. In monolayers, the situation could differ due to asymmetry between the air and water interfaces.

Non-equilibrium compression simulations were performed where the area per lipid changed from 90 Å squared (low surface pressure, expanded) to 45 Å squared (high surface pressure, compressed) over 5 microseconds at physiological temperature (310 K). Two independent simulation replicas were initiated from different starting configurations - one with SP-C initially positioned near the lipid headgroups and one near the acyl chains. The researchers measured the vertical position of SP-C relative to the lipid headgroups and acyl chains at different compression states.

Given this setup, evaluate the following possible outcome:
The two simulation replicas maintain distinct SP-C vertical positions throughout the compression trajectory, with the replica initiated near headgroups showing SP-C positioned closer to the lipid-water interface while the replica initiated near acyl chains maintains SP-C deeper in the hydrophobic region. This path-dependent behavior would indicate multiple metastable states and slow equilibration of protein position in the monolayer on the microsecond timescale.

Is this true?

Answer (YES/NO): NO